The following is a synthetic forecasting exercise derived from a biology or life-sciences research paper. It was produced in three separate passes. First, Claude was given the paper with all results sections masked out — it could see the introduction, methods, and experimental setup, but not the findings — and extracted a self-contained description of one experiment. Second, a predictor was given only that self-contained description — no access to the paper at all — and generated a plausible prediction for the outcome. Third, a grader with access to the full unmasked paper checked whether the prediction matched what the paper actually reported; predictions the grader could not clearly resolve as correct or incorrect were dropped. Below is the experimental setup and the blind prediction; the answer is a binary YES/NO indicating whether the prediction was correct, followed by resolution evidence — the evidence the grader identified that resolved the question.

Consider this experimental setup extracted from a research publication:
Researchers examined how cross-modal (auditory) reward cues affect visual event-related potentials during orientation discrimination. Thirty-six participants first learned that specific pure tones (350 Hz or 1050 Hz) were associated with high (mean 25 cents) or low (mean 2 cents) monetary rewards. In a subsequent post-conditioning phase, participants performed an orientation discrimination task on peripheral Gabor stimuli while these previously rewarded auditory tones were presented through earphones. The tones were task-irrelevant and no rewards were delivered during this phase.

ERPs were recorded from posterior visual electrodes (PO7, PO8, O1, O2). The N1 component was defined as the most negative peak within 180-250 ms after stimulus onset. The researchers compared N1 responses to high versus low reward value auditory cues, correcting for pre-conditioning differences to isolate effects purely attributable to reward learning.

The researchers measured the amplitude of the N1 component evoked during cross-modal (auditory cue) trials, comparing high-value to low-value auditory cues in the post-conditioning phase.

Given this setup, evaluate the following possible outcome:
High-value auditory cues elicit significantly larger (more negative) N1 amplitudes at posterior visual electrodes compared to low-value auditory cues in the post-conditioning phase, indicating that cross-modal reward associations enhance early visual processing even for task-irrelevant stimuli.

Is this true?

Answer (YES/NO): NO